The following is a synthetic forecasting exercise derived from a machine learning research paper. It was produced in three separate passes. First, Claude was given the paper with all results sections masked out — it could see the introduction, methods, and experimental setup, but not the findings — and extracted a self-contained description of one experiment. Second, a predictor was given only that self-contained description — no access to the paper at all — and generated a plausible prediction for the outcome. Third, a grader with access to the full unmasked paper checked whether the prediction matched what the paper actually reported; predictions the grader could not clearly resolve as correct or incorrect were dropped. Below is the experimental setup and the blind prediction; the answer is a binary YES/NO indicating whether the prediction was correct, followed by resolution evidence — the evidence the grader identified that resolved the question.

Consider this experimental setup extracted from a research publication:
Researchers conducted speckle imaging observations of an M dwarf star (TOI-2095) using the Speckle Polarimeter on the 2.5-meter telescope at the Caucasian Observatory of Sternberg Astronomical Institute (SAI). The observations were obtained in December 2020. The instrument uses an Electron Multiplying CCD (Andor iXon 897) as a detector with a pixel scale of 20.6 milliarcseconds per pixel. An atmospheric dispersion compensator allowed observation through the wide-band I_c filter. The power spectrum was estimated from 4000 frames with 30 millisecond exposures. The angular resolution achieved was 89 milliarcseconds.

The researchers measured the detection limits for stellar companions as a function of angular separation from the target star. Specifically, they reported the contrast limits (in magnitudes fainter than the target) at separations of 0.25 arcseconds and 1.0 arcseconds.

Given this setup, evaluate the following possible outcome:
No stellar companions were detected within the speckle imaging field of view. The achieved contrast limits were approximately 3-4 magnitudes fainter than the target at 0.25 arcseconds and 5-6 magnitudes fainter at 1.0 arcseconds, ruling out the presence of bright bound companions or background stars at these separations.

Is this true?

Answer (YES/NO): NO